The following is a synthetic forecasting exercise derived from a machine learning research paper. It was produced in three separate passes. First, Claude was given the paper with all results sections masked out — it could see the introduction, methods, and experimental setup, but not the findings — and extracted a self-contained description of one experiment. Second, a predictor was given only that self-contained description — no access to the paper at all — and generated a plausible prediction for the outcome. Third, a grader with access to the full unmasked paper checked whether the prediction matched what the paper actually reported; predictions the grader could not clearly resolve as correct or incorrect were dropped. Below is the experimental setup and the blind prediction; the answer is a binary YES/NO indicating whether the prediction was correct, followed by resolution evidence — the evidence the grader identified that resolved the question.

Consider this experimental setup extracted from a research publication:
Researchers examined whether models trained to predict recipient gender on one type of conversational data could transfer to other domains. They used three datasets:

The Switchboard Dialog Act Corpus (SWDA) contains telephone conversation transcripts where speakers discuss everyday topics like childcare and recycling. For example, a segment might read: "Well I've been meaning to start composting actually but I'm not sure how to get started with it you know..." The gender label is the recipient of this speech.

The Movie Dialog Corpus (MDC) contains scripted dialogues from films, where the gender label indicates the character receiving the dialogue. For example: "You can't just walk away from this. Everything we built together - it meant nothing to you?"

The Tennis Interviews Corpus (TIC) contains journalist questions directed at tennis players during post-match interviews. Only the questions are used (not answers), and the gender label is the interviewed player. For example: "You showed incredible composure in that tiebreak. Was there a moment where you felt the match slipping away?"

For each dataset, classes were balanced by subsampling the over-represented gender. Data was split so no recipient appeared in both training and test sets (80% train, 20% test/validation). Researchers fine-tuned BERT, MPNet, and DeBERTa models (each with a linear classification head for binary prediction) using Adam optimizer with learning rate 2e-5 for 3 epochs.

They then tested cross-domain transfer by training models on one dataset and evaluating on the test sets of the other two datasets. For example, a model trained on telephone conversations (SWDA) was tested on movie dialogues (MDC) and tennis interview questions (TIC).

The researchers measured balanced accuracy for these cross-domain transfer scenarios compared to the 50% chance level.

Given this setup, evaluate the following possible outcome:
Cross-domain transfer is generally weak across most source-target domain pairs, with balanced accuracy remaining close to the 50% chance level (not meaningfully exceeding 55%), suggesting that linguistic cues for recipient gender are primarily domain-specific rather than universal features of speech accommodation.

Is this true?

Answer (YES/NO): NO